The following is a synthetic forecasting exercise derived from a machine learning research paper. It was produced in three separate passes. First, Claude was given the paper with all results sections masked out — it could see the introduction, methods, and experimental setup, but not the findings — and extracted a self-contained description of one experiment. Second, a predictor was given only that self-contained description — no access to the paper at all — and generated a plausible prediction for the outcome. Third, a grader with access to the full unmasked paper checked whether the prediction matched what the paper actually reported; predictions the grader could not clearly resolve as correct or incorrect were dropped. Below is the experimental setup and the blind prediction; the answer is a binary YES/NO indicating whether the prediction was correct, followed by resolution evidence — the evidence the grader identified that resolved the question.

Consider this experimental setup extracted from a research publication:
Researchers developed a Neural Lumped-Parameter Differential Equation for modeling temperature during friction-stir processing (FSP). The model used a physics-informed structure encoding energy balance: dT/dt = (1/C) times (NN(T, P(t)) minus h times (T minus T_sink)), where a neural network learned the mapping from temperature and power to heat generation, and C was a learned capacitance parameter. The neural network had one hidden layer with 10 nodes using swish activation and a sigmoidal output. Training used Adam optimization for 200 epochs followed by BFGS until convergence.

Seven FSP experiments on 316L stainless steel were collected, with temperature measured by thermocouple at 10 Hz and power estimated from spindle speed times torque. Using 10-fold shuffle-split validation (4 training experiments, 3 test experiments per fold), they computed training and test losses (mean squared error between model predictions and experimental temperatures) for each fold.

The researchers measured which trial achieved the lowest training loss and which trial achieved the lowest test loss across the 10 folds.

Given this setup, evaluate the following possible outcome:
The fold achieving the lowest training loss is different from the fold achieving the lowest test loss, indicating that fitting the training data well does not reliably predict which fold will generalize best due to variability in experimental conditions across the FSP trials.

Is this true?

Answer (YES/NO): YES